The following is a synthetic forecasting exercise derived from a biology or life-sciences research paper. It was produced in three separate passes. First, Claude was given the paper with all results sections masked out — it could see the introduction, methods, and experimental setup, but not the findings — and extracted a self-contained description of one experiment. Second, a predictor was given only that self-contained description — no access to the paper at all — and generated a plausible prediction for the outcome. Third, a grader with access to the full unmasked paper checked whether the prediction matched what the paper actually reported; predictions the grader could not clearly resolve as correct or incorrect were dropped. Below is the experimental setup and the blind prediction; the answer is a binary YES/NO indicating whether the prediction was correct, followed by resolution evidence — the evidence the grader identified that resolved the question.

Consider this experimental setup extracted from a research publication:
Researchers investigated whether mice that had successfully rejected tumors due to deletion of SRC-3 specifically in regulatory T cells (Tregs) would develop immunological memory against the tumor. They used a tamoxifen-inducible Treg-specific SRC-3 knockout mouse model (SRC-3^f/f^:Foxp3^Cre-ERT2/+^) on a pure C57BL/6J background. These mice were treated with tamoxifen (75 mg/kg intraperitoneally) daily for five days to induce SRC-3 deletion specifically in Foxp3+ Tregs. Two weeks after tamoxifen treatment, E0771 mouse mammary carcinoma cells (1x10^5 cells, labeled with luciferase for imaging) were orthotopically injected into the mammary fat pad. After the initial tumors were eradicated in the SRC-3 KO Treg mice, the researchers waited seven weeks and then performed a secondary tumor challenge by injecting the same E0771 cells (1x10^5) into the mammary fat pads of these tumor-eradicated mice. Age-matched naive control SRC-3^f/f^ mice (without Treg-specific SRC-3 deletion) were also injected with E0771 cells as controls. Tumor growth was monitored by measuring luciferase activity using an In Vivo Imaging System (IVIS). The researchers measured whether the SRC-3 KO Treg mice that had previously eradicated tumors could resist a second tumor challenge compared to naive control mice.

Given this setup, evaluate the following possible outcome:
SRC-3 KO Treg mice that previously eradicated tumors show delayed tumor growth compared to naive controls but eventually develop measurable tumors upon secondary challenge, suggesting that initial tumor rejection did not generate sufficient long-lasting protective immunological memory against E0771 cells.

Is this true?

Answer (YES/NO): NO